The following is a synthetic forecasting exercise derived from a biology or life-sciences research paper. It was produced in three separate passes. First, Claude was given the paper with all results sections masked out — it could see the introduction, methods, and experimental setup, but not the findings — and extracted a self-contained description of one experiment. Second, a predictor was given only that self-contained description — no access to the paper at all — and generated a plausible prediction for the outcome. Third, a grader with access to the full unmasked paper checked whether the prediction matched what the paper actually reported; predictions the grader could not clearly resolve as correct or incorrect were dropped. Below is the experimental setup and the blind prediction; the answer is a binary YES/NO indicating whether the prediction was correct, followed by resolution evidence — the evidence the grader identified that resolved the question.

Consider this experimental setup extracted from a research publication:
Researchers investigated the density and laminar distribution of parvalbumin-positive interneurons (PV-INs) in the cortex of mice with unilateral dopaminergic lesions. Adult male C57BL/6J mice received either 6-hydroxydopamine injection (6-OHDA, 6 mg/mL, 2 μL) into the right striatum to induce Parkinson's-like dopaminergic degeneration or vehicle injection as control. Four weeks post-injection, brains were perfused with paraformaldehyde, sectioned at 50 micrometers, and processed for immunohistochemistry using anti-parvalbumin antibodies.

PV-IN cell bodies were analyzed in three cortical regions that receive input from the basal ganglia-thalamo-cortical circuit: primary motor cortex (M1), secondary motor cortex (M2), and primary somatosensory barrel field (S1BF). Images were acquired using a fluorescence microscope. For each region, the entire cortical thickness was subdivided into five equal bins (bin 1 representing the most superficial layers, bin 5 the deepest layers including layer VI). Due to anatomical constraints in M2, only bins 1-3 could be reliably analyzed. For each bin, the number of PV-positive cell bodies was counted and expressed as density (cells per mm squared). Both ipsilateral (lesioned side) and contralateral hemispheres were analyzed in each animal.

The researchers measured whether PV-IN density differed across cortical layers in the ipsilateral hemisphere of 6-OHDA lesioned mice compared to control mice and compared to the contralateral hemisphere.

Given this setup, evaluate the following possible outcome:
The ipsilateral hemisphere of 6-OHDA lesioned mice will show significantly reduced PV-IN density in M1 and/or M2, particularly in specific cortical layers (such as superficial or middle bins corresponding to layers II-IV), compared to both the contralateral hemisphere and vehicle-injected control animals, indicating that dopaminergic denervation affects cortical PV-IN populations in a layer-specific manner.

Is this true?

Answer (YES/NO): NO